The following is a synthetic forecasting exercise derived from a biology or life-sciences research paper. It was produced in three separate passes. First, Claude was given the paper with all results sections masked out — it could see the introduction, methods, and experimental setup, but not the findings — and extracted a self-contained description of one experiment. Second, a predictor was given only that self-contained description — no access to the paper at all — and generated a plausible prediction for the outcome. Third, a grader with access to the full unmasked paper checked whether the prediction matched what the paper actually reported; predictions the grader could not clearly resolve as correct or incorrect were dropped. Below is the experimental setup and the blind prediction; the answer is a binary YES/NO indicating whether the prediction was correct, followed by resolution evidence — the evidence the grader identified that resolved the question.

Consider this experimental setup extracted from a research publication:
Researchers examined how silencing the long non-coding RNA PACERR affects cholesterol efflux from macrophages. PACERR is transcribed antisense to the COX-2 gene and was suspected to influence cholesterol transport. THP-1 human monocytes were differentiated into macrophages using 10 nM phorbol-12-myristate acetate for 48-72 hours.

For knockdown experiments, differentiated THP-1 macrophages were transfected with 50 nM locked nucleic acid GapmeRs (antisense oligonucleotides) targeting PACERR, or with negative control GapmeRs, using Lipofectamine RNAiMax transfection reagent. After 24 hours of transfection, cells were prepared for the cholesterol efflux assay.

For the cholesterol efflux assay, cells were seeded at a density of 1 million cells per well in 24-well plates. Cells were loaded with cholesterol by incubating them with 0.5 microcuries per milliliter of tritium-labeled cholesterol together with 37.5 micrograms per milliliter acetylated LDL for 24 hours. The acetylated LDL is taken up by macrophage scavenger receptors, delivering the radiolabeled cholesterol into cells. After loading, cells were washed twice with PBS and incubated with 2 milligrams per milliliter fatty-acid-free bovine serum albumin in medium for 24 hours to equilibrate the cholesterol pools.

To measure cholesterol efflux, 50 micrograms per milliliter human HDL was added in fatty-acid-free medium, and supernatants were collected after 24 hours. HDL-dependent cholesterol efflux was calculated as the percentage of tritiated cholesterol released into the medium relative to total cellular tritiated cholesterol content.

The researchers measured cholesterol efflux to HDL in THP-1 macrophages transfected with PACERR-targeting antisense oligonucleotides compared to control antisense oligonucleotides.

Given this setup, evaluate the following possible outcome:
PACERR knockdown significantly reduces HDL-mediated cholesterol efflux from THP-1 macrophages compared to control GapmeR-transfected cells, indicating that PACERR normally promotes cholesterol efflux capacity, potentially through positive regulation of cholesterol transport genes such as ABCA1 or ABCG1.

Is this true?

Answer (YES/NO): NO